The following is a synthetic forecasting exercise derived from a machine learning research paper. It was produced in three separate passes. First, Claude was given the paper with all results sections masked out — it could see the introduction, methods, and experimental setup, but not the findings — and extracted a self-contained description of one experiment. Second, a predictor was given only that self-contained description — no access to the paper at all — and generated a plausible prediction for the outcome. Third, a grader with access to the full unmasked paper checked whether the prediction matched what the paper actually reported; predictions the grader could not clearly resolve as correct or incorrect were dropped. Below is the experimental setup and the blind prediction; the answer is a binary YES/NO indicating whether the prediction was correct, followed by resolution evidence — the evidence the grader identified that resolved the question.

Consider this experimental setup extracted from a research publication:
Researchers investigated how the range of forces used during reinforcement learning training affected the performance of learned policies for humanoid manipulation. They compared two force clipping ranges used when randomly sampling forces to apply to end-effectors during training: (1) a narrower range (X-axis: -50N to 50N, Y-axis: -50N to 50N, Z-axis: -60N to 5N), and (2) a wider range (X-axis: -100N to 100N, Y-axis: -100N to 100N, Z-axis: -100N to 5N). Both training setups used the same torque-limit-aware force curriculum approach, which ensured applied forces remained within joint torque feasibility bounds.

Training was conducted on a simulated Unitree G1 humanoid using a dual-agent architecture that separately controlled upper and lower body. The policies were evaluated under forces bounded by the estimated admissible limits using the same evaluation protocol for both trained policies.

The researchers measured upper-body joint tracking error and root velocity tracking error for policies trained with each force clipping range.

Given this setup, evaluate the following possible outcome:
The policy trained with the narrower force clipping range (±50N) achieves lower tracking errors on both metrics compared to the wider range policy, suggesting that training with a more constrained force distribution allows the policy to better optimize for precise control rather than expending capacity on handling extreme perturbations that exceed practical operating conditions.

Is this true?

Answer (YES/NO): NO